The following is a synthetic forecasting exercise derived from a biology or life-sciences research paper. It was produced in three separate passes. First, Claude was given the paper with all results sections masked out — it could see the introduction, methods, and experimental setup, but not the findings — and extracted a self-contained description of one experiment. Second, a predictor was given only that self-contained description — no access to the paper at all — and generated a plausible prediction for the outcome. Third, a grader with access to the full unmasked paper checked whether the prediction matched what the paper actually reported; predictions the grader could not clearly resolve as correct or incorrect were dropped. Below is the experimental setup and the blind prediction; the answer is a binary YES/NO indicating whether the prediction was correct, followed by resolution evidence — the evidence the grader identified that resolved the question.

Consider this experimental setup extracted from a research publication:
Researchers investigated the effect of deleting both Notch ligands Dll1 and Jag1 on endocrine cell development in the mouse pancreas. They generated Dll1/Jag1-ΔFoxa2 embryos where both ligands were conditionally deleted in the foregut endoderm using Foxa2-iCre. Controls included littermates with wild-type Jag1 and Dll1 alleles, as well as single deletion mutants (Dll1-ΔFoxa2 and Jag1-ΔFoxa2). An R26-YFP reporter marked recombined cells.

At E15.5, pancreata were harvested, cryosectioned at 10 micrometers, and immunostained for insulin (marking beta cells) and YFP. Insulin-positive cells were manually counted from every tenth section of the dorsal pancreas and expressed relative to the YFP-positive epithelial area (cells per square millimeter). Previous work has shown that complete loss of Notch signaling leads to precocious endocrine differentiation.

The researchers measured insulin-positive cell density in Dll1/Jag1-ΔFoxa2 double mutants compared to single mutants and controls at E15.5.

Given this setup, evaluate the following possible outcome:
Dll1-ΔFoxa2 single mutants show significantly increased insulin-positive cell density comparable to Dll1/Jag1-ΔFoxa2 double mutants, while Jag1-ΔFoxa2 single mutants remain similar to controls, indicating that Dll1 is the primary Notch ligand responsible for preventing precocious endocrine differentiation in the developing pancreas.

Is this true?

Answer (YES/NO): NO